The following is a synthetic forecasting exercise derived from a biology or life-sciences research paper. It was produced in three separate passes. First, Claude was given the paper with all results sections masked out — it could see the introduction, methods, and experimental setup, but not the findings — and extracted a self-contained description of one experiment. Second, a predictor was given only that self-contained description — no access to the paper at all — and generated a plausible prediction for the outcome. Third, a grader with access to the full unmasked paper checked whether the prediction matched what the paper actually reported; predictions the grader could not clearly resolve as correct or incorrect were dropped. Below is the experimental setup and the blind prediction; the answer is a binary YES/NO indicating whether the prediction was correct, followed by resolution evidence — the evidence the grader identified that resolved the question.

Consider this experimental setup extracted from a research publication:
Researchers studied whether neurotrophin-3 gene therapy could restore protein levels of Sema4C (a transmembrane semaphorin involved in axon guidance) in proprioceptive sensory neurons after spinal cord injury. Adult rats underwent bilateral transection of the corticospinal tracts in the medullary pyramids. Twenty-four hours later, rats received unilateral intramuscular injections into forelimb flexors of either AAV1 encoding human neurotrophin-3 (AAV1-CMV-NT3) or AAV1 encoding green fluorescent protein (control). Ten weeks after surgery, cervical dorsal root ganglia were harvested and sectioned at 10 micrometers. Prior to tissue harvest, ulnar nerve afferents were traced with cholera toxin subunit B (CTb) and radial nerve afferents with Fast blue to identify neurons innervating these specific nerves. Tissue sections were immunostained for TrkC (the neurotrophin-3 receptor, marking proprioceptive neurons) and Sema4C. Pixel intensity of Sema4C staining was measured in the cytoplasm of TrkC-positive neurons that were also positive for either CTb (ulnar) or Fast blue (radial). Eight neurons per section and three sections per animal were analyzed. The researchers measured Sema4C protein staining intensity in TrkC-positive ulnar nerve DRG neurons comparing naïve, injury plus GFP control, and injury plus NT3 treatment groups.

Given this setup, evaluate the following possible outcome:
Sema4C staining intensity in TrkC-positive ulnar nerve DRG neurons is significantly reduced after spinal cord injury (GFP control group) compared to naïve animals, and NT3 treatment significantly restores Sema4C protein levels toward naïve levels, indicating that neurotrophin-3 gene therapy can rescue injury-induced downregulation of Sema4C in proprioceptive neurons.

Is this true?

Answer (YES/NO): NO